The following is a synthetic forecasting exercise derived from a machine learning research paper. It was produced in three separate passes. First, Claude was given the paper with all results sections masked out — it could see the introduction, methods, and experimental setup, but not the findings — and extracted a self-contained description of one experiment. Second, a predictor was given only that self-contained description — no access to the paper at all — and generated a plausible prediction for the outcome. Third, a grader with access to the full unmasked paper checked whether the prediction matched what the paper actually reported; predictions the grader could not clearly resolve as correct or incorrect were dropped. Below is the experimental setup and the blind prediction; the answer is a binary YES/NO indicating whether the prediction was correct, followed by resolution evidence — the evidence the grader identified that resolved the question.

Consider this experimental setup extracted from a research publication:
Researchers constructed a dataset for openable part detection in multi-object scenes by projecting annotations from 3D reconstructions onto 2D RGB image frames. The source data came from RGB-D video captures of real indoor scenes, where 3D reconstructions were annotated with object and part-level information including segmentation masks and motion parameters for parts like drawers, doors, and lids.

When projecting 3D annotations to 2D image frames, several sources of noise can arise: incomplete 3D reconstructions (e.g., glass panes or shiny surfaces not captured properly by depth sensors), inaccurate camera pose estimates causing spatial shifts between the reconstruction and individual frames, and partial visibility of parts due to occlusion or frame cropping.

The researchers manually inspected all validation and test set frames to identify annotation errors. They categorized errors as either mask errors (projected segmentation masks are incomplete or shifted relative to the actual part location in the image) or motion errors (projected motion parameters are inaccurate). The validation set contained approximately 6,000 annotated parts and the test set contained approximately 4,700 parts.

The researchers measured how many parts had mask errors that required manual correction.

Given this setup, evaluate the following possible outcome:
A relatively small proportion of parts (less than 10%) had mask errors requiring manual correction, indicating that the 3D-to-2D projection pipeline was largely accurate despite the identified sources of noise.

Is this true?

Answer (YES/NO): NO